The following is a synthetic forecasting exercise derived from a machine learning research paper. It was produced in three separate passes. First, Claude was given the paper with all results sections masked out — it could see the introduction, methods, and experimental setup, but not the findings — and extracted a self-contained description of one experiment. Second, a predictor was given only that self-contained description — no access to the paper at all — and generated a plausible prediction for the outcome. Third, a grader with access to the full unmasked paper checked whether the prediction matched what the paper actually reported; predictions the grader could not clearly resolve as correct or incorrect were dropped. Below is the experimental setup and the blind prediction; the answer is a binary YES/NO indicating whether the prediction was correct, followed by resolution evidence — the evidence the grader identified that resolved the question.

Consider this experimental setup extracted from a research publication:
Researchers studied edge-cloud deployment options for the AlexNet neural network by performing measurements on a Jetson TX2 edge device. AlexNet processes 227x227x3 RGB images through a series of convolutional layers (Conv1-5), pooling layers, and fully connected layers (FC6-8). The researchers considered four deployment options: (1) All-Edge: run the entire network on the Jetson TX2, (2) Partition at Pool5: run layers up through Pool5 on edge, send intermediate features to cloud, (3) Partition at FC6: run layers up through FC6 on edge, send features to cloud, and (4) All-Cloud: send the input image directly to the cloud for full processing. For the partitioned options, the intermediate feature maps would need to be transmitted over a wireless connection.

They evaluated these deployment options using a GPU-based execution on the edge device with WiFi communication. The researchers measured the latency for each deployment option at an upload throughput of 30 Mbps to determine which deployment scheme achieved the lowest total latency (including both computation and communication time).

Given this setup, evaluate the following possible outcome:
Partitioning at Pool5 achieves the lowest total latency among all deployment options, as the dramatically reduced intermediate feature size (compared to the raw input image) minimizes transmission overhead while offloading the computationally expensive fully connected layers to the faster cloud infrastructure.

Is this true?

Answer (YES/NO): YES